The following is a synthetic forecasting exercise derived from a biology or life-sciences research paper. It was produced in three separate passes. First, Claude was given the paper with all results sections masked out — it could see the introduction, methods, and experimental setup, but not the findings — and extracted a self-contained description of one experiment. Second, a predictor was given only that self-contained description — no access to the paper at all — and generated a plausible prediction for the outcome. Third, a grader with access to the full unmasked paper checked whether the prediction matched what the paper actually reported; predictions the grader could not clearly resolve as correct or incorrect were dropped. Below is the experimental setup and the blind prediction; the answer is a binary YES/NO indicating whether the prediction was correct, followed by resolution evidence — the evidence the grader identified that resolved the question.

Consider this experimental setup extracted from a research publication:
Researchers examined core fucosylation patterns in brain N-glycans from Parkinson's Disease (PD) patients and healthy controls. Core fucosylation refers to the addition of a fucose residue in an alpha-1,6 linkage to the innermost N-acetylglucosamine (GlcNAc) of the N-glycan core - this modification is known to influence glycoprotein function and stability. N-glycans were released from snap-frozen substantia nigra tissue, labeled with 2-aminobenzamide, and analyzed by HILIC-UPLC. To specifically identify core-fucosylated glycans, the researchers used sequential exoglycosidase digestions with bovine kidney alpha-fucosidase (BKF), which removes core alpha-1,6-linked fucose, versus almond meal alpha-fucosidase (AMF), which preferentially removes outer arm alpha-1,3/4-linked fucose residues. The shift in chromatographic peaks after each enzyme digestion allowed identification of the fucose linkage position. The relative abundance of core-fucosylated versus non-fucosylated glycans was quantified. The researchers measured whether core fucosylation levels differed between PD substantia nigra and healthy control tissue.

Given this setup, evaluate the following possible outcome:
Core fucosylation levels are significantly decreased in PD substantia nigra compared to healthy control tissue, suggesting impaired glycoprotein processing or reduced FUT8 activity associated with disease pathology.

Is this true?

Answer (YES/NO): NO